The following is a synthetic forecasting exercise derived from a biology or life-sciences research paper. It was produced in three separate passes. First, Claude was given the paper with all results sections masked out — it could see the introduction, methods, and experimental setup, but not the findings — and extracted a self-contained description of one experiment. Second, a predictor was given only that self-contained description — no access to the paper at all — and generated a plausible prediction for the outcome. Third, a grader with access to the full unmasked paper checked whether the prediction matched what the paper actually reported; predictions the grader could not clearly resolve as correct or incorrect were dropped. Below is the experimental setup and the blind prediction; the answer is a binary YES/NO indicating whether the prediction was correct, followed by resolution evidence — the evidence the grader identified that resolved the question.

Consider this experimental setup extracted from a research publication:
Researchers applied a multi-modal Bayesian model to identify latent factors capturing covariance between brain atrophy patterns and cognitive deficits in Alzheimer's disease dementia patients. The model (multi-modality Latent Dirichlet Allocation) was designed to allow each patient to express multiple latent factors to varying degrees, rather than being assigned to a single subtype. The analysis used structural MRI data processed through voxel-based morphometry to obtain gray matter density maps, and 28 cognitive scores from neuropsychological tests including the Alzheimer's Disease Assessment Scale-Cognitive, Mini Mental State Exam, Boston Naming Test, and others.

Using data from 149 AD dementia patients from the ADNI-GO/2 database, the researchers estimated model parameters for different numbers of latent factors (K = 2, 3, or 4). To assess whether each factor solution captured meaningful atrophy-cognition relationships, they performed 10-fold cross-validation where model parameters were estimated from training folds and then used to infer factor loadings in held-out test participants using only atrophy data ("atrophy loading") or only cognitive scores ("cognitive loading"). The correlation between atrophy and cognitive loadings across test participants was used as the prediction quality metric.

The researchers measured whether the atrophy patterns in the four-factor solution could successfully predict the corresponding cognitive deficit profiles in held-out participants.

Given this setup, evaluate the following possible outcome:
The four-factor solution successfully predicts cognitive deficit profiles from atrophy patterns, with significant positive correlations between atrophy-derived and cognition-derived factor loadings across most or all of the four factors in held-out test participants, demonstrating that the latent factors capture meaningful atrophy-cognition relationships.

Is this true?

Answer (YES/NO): NO